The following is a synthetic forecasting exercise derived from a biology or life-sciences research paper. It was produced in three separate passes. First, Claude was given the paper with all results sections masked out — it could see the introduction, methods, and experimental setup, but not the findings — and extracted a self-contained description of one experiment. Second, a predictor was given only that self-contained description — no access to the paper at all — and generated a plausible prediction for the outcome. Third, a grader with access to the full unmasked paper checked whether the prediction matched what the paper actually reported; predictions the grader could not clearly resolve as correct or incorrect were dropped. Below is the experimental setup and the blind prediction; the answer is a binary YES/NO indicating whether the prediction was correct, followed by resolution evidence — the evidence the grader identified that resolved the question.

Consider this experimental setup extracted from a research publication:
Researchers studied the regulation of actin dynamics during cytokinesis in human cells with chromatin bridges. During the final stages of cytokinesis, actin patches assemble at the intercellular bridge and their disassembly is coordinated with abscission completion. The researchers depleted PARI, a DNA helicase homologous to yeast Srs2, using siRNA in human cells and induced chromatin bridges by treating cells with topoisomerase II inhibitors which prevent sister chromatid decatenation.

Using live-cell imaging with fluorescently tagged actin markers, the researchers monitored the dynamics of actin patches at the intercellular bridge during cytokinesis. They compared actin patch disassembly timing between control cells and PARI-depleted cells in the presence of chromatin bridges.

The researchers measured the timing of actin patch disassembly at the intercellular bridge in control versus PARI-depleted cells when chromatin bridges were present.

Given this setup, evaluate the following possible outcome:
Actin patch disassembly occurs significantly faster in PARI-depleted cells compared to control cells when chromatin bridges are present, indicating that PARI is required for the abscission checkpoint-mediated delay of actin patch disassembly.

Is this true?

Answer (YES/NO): YES